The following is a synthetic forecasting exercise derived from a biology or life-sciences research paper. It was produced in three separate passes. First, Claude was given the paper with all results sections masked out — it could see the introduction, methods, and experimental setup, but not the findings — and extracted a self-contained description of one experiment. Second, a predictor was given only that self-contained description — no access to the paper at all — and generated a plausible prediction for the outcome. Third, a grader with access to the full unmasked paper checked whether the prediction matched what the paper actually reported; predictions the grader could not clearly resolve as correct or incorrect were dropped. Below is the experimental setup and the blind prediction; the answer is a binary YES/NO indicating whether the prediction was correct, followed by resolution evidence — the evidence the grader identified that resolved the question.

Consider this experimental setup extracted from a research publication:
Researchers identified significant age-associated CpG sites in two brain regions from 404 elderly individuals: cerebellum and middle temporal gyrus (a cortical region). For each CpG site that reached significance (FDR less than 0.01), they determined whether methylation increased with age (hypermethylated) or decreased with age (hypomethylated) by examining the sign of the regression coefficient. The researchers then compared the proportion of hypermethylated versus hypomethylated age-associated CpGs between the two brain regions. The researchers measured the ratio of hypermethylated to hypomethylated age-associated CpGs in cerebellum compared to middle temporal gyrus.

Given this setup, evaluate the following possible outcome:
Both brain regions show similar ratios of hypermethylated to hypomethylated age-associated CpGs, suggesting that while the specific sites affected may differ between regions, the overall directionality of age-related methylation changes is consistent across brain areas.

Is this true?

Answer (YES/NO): NO